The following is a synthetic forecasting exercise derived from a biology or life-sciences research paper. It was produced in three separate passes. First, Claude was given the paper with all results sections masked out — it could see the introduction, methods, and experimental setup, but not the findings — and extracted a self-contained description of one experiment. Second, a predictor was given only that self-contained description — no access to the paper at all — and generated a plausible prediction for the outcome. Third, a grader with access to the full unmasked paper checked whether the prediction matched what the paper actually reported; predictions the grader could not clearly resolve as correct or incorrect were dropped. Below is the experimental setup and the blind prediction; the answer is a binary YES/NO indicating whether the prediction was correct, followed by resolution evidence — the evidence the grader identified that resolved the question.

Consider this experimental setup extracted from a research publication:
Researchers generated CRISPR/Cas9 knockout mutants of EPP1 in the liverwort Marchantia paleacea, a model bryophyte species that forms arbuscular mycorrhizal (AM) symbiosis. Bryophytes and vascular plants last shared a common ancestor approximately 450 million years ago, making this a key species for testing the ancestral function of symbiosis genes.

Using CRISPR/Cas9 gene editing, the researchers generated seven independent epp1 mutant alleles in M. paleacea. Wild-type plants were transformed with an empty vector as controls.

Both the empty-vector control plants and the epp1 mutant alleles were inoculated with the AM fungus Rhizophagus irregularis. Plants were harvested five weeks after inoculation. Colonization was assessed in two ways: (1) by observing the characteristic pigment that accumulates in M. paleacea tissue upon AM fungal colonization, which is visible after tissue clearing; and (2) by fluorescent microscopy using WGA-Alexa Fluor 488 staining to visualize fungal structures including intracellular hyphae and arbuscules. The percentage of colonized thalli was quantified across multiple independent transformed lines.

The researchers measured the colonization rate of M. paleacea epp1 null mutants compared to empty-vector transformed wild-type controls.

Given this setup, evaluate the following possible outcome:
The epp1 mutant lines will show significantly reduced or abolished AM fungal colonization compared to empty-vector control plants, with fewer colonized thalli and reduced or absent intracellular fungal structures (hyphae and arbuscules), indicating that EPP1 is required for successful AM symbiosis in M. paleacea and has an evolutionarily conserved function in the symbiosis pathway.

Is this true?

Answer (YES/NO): YES